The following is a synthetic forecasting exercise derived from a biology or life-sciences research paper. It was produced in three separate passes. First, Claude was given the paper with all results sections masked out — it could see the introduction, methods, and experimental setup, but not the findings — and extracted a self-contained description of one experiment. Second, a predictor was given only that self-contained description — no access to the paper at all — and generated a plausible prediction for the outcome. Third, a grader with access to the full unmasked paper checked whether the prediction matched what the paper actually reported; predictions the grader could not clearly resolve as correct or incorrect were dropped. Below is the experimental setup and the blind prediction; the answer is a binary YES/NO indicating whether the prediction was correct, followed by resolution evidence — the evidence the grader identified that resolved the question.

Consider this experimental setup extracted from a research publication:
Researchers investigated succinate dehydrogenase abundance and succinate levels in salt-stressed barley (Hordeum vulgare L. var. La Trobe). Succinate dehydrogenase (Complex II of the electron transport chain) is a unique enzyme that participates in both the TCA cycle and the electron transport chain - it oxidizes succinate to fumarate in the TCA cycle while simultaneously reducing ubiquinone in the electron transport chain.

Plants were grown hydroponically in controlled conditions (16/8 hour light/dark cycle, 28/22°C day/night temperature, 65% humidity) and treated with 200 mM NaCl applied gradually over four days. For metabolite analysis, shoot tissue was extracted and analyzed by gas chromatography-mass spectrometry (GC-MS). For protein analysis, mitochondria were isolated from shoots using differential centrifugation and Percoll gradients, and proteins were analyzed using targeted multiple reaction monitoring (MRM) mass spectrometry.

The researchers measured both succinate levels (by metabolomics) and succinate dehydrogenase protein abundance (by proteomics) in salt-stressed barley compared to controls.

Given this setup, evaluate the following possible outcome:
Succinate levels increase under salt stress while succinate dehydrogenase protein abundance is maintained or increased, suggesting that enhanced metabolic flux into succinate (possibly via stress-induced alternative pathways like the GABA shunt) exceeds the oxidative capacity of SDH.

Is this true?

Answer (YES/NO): NO